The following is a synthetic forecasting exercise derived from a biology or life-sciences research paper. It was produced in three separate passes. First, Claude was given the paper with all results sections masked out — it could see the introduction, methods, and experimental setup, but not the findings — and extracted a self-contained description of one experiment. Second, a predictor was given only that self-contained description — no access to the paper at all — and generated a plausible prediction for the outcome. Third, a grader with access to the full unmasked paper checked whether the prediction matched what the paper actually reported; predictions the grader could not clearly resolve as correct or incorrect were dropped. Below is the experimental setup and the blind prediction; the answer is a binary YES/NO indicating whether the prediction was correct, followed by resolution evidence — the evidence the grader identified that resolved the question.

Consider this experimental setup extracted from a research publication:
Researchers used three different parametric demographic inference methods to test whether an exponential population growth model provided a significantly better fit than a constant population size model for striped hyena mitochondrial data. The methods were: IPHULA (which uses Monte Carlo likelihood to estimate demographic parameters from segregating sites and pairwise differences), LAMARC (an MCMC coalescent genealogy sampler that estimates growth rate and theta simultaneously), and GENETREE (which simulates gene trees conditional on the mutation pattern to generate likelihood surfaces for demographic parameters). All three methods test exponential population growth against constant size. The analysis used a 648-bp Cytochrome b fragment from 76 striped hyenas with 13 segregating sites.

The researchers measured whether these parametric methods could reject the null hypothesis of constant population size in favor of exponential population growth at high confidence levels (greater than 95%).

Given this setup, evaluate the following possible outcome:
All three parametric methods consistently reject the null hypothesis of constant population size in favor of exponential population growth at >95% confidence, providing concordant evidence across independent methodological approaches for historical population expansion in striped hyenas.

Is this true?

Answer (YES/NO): NO